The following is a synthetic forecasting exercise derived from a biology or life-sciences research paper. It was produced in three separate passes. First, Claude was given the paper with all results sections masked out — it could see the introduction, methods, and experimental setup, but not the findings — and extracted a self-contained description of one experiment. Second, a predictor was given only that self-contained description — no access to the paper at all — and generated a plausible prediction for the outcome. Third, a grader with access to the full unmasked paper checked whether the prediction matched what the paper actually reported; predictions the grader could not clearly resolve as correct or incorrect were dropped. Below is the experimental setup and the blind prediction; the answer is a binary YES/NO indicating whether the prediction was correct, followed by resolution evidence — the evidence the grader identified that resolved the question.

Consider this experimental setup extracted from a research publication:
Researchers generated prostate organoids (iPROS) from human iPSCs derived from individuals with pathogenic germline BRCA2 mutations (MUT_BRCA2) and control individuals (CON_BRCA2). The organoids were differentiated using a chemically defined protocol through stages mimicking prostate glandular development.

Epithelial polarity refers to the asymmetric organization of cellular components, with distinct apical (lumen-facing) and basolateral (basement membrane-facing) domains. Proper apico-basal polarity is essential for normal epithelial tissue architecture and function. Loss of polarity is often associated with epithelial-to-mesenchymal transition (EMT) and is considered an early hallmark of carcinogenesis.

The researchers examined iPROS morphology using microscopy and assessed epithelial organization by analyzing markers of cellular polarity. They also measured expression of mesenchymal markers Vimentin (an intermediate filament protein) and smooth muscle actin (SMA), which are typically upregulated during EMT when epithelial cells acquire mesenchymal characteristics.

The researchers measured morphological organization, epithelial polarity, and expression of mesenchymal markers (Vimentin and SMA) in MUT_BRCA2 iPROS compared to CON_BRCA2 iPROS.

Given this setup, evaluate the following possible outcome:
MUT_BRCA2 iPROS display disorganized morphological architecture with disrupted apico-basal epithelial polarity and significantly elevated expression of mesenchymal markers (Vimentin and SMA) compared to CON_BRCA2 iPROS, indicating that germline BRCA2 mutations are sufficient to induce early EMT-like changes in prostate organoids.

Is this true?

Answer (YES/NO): YES